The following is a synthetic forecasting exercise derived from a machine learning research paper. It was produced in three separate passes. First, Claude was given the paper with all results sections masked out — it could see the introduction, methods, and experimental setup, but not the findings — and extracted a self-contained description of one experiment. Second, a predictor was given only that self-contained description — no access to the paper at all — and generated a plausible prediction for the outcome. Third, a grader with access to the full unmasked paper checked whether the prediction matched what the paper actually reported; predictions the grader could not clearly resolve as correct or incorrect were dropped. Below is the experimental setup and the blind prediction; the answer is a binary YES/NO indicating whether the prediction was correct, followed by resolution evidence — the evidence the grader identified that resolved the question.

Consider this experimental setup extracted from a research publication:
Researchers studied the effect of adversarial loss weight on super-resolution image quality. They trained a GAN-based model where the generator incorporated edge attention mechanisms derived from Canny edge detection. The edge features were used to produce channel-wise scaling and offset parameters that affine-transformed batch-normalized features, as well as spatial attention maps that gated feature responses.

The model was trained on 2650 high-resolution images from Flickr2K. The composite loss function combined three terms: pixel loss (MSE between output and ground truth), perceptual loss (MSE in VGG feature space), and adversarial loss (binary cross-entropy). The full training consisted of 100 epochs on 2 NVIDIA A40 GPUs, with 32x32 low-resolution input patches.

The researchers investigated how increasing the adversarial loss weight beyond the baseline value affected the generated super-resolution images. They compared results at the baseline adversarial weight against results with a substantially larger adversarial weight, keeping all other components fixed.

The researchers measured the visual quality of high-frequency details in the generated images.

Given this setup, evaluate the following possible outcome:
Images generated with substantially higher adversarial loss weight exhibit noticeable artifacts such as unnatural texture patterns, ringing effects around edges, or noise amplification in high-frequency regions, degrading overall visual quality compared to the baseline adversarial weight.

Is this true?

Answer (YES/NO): YES